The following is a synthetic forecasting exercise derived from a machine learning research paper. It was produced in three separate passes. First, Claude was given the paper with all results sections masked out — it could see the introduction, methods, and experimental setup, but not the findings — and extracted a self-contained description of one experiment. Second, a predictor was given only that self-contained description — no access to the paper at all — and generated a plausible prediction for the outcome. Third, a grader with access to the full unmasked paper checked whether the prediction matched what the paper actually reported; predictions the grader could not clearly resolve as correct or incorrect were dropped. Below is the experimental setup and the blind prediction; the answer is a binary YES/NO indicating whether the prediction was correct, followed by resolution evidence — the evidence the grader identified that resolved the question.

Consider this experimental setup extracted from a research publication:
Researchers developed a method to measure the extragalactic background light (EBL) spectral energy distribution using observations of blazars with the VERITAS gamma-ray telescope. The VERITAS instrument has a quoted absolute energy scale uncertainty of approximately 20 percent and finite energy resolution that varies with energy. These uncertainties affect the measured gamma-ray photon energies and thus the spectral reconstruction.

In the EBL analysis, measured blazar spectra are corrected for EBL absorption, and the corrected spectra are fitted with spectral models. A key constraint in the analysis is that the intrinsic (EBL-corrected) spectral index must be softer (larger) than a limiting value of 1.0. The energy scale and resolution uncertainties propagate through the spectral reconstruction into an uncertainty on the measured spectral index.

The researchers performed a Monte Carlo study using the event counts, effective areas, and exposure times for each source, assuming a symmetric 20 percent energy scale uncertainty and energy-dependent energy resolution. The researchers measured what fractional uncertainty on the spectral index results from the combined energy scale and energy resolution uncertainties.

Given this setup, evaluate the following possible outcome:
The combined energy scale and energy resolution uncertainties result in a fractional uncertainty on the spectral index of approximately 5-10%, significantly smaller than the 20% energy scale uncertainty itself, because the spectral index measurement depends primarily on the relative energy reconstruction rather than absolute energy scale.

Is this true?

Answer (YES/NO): YES